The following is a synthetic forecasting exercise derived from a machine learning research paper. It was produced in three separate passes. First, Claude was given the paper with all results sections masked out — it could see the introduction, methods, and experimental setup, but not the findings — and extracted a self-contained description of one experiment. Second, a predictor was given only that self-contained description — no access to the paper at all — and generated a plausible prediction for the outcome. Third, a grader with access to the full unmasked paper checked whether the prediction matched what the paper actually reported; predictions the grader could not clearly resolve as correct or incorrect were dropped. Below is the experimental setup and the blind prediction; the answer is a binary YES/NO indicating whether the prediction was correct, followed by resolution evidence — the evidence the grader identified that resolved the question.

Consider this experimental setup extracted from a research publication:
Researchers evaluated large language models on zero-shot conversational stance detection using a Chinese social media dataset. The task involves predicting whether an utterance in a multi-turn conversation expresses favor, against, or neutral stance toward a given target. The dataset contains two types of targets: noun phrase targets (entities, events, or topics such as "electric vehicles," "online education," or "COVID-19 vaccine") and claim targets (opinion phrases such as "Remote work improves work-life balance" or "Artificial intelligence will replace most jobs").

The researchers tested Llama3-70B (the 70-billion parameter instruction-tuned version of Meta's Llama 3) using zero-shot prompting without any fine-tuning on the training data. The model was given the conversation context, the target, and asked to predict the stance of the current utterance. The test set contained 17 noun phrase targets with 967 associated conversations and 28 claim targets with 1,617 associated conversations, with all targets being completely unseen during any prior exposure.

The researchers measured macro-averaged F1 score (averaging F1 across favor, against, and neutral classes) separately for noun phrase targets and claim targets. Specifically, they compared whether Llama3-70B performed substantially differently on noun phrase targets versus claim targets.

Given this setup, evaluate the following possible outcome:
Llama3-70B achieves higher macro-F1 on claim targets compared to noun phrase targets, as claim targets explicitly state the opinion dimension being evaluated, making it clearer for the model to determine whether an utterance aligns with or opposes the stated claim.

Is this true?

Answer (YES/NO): NO